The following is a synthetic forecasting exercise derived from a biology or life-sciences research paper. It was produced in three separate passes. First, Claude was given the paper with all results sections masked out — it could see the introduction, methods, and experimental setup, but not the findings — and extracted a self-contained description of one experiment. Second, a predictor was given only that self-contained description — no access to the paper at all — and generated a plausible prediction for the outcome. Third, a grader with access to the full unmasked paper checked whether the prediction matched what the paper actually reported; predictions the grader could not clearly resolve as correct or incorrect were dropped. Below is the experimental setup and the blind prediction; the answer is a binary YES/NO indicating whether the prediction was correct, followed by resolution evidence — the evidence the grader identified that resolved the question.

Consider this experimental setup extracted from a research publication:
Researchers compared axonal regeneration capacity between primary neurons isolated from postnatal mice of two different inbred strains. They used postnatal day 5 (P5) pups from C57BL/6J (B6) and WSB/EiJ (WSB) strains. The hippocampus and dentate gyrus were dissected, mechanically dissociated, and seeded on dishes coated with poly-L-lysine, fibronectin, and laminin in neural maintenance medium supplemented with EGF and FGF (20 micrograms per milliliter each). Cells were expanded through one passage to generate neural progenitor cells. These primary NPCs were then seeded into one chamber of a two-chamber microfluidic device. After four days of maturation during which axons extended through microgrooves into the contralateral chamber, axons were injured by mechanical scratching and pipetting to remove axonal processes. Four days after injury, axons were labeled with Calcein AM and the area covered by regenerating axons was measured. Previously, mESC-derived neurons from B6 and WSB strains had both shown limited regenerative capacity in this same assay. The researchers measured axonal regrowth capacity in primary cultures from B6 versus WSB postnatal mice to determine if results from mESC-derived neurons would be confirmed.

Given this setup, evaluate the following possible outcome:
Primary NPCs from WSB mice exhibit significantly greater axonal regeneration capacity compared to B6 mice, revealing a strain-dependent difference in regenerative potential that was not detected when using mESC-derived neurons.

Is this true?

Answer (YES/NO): NO